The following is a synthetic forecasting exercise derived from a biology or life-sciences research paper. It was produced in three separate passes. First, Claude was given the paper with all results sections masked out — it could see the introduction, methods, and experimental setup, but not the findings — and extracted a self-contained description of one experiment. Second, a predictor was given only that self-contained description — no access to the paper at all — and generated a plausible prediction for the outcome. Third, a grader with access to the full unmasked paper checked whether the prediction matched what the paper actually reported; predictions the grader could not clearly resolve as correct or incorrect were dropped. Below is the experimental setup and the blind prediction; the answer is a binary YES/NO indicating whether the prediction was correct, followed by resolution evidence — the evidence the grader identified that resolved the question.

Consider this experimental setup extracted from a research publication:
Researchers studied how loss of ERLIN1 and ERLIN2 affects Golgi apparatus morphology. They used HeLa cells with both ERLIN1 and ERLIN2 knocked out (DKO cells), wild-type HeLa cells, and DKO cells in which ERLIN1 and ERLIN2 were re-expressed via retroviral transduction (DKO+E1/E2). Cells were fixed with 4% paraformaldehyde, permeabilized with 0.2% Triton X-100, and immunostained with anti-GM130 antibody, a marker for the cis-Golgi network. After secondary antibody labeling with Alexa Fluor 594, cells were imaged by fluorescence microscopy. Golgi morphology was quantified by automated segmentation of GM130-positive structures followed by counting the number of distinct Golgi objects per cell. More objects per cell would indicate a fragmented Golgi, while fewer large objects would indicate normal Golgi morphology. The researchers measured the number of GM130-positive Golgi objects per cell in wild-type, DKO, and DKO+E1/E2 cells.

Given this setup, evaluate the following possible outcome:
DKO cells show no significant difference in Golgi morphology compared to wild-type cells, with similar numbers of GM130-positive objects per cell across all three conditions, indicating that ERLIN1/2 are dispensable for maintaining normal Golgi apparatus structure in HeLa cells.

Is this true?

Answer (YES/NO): NO